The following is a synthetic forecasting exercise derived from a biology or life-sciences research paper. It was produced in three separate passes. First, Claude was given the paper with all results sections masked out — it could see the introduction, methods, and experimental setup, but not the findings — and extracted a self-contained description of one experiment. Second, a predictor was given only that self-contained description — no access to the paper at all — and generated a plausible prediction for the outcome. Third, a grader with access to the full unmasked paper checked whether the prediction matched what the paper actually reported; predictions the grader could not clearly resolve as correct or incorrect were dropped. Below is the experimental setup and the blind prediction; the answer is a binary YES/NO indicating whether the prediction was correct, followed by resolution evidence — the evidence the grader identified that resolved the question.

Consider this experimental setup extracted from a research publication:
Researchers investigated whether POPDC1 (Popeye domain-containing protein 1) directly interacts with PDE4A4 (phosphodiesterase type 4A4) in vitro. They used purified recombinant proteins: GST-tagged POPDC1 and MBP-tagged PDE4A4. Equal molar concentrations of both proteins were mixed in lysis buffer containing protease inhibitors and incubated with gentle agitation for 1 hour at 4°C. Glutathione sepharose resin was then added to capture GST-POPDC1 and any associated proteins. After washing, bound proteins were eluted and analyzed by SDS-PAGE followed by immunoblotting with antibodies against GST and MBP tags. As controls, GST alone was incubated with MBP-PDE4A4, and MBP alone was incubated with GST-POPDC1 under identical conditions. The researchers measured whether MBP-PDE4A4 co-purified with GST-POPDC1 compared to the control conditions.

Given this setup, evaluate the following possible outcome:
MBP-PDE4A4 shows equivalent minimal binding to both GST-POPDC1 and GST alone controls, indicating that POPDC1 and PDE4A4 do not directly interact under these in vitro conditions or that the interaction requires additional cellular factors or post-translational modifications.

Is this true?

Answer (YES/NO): NO